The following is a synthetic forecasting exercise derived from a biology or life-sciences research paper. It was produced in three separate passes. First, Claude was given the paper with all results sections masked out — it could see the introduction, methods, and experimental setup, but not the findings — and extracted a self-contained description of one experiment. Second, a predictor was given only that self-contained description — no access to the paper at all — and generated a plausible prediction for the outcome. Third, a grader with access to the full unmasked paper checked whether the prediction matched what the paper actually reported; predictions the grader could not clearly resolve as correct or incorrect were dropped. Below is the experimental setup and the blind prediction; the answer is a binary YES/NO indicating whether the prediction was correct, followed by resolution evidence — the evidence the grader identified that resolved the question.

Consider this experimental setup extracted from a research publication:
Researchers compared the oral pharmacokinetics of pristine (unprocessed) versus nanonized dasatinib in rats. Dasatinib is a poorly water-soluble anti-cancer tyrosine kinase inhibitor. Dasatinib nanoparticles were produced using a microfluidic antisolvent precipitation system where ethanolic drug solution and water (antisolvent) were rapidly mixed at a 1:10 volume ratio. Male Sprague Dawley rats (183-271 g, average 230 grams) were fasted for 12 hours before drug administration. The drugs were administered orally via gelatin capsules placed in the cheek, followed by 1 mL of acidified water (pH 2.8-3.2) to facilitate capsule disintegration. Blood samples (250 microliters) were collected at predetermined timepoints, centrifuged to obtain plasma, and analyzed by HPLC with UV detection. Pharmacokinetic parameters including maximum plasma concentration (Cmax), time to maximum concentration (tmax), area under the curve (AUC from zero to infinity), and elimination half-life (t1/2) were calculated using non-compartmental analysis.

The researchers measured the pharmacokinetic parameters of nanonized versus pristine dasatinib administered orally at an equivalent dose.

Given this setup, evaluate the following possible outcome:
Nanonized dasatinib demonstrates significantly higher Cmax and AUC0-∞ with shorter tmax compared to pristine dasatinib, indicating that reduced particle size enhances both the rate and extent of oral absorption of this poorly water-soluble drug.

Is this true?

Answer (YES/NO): NO